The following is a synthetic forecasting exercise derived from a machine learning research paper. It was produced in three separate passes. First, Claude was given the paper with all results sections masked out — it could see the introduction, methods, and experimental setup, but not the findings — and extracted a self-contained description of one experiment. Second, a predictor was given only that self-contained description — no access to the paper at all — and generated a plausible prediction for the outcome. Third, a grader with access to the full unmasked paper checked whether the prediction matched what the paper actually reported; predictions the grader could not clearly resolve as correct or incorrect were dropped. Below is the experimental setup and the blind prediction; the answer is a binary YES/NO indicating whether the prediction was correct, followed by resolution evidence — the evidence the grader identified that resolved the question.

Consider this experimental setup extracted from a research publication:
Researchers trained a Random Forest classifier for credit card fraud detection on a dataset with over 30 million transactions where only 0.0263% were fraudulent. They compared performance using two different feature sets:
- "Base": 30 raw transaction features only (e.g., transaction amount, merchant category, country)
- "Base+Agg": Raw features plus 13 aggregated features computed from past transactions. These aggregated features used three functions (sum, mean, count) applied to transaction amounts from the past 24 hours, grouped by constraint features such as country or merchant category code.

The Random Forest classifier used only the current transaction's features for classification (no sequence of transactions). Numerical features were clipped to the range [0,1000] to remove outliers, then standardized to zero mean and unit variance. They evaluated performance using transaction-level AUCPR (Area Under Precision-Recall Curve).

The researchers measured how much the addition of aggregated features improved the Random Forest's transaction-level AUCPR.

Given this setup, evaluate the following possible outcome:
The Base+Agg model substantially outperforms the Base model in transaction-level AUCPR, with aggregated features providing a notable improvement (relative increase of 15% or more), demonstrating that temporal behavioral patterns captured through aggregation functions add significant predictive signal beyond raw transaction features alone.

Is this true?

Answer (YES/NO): YES